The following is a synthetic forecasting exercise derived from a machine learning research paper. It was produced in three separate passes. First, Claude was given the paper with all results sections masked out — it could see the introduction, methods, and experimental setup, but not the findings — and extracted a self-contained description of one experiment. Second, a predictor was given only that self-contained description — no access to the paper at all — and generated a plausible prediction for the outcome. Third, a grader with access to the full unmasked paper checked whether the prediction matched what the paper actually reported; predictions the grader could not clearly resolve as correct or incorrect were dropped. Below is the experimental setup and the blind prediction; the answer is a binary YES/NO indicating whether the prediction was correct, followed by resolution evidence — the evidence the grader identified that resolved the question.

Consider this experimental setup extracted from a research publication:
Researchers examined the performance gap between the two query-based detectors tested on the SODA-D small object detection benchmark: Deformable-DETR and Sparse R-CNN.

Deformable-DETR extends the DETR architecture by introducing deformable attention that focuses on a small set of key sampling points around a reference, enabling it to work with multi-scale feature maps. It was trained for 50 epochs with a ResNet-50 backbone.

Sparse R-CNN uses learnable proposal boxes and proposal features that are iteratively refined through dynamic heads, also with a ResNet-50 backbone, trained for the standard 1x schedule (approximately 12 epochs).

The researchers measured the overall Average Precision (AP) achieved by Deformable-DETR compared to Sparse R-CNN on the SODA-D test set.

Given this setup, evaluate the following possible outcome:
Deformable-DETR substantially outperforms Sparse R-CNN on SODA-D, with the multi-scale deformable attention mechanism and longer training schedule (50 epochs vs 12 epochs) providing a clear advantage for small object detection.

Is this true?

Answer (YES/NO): NO